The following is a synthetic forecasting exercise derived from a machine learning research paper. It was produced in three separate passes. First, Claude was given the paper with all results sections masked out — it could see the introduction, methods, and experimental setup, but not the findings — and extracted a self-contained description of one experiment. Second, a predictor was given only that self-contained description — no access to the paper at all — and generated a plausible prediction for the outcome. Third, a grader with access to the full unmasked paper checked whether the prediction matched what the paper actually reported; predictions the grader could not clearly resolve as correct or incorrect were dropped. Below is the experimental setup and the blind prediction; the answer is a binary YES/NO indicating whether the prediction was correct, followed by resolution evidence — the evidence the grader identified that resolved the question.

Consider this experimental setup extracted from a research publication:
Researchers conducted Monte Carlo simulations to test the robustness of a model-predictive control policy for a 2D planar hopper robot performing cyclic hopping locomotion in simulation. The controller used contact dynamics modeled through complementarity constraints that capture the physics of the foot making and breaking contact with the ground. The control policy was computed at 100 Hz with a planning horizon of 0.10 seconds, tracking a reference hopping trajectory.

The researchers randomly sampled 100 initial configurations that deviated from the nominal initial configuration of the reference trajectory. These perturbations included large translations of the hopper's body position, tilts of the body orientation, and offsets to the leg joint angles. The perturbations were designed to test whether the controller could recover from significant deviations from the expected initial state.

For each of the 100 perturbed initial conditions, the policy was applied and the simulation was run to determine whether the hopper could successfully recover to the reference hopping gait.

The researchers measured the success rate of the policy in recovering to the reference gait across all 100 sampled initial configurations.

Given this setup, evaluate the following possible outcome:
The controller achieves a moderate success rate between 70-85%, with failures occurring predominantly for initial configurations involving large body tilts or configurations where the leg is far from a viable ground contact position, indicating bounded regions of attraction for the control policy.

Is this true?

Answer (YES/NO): NO